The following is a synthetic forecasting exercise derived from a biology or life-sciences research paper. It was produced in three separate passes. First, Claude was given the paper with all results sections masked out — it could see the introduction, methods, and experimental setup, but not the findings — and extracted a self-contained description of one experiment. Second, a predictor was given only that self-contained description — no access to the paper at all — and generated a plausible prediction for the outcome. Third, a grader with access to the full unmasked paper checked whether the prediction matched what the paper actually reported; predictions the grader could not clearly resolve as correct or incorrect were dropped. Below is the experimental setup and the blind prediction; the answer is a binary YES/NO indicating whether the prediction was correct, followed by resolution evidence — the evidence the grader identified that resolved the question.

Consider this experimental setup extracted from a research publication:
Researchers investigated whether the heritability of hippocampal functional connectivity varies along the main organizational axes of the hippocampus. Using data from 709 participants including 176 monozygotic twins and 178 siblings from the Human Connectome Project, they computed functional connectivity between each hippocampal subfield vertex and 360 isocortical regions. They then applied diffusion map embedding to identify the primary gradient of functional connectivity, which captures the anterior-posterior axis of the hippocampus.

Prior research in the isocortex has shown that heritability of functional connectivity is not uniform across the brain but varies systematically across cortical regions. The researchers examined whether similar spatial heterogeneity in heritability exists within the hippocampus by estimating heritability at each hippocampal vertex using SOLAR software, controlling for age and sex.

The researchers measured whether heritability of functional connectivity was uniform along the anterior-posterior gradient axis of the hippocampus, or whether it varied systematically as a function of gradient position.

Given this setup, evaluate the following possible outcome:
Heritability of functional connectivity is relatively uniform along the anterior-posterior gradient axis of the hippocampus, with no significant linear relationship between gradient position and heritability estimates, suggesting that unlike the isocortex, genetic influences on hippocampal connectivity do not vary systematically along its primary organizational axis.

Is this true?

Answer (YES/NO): NO